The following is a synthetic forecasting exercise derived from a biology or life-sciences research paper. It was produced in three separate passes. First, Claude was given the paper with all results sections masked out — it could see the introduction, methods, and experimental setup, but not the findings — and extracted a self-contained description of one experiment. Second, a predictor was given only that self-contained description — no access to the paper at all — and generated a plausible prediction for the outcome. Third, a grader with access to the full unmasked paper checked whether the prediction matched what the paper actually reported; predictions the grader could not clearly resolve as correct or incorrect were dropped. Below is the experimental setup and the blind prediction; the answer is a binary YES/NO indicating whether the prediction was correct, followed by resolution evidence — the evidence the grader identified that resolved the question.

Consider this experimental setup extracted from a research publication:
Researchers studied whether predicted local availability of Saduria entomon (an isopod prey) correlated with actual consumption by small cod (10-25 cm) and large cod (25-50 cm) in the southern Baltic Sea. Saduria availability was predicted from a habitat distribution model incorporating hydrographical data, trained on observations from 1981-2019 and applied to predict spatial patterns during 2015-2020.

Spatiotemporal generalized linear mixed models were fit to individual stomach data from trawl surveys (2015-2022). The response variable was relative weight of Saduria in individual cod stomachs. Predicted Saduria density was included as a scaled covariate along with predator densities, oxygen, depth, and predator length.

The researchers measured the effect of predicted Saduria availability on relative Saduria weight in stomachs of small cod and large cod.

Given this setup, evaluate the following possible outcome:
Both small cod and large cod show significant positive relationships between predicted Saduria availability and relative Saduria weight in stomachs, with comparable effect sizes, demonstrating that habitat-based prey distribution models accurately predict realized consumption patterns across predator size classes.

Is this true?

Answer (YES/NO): NO